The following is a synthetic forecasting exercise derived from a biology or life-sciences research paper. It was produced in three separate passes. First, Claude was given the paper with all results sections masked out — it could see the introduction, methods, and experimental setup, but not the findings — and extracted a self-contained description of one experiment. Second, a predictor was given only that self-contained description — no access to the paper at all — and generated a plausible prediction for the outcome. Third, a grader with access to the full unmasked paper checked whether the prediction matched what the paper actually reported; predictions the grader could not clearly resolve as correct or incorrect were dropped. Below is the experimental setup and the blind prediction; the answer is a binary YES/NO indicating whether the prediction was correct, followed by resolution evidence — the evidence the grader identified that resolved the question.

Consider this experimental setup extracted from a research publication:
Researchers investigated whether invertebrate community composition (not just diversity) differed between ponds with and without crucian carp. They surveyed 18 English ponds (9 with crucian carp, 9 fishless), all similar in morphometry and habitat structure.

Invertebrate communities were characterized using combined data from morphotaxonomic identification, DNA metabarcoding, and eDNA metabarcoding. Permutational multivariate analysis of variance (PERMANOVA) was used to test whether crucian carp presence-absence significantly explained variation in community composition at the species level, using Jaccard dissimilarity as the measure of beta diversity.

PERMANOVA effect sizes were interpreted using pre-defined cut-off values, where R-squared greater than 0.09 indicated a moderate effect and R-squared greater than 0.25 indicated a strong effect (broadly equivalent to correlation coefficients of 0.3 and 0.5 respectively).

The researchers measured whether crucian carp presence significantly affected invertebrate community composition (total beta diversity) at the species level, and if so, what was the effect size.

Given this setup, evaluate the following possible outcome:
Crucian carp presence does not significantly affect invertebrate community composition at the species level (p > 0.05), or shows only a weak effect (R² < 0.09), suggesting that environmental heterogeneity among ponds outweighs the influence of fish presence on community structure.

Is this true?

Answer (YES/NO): NO